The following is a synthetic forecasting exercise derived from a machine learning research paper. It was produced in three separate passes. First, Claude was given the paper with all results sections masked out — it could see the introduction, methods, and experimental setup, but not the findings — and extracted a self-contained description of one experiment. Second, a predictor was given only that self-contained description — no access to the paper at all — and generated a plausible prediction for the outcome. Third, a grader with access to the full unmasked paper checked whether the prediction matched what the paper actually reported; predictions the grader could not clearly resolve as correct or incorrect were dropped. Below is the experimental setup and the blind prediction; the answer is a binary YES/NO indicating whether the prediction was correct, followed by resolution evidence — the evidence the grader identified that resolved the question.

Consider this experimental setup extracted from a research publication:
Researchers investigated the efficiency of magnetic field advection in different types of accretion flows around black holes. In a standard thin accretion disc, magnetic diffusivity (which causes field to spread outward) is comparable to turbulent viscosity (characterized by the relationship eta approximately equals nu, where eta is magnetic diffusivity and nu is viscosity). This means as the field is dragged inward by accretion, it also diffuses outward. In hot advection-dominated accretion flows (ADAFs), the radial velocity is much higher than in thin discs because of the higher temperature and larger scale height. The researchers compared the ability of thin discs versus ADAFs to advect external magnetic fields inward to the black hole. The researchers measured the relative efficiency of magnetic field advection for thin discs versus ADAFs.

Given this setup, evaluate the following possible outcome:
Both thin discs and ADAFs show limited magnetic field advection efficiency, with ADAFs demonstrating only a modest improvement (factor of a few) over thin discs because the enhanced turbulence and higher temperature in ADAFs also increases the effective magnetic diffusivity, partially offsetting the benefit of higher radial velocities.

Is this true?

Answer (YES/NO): NO